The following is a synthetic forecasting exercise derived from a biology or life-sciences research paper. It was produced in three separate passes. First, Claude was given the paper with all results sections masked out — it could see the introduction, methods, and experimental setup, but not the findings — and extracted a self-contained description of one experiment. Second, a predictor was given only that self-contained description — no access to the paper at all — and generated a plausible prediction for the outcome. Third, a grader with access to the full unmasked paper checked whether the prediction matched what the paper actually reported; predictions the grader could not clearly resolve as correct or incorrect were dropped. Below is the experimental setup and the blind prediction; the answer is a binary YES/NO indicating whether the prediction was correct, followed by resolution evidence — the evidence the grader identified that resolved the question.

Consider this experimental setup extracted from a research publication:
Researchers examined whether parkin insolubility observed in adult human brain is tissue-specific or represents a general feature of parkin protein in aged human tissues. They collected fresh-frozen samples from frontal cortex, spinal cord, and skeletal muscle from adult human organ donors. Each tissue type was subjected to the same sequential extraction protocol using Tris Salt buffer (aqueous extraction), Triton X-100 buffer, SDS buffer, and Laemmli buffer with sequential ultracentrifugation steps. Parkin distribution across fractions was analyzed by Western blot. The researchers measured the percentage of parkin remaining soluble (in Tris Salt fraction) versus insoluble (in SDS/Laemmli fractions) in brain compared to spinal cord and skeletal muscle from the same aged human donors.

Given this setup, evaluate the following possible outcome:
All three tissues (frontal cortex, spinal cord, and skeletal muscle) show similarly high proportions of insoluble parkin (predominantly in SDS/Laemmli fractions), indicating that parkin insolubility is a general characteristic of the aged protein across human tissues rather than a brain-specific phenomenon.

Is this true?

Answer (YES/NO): NO